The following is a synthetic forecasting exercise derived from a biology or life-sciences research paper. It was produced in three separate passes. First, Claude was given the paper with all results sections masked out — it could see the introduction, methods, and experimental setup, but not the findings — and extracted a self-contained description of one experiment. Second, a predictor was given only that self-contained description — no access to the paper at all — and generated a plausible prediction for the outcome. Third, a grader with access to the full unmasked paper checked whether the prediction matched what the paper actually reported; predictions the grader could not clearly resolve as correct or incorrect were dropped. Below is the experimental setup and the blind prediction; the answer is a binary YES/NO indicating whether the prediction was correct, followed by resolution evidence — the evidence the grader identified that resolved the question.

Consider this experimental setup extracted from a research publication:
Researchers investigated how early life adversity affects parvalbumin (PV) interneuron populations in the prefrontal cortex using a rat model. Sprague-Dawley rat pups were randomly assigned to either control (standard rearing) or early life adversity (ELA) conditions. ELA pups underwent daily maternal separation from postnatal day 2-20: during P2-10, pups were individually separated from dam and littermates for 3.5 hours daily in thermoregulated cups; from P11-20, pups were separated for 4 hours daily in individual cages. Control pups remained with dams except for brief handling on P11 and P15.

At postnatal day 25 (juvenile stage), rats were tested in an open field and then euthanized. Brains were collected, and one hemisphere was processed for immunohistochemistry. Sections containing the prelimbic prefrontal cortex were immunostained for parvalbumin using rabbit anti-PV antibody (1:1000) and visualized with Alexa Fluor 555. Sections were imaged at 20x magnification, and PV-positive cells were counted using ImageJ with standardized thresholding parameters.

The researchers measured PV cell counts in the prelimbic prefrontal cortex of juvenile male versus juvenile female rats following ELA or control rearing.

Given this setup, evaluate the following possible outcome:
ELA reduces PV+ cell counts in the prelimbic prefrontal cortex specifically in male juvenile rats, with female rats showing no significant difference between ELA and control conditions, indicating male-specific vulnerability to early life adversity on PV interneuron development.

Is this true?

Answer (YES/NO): NO